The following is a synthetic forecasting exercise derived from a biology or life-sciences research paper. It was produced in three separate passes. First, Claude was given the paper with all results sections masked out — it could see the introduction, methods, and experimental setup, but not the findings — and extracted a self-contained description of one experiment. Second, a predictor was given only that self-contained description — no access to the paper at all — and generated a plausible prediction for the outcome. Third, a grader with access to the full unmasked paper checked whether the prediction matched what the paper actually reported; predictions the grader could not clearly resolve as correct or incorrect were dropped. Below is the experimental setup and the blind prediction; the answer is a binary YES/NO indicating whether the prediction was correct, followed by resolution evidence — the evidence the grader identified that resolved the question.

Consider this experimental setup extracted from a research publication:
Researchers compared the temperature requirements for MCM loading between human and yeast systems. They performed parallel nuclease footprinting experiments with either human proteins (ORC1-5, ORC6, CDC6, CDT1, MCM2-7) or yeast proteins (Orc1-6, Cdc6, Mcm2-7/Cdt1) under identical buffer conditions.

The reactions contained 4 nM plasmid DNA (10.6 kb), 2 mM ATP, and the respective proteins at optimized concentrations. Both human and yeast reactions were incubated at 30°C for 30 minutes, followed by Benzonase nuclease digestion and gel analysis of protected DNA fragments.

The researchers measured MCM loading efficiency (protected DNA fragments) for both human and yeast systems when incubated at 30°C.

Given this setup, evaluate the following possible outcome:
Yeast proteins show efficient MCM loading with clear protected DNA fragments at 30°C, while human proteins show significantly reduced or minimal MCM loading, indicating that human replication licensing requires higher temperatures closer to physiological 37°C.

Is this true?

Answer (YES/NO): NO